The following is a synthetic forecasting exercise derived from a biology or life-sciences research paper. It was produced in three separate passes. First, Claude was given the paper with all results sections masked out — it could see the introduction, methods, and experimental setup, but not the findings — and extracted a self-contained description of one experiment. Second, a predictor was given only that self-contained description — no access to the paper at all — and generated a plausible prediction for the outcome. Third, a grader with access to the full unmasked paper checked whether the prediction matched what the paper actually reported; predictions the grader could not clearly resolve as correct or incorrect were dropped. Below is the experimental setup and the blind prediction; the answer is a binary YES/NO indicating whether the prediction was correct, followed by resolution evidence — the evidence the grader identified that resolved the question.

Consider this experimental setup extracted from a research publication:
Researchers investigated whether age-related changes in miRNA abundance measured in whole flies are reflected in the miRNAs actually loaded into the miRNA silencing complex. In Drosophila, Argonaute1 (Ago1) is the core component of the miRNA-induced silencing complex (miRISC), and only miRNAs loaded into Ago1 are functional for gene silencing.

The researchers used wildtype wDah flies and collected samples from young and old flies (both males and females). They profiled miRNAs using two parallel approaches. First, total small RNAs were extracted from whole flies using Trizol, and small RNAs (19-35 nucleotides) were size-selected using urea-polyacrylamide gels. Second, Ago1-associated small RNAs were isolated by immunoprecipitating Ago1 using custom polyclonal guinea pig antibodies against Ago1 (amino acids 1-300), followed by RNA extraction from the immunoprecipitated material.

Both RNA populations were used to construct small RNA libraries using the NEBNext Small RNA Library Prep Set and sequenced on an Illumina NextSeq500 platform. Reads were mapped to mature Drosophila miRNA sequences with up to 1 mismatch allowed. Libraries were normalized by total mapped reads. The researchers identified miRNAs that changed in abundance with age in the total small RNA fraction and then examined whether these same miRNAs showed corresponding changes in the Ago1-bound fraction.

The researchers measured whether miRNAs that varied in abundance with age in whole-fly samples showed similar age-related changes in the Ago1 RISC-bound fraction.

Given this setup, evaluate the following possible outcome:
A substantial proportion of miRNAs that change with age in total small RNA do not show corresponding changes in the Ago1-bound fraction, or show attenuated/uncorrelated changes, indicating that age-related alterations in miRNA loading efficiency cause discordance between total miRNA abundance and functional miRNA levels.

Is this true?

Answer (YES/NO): YES